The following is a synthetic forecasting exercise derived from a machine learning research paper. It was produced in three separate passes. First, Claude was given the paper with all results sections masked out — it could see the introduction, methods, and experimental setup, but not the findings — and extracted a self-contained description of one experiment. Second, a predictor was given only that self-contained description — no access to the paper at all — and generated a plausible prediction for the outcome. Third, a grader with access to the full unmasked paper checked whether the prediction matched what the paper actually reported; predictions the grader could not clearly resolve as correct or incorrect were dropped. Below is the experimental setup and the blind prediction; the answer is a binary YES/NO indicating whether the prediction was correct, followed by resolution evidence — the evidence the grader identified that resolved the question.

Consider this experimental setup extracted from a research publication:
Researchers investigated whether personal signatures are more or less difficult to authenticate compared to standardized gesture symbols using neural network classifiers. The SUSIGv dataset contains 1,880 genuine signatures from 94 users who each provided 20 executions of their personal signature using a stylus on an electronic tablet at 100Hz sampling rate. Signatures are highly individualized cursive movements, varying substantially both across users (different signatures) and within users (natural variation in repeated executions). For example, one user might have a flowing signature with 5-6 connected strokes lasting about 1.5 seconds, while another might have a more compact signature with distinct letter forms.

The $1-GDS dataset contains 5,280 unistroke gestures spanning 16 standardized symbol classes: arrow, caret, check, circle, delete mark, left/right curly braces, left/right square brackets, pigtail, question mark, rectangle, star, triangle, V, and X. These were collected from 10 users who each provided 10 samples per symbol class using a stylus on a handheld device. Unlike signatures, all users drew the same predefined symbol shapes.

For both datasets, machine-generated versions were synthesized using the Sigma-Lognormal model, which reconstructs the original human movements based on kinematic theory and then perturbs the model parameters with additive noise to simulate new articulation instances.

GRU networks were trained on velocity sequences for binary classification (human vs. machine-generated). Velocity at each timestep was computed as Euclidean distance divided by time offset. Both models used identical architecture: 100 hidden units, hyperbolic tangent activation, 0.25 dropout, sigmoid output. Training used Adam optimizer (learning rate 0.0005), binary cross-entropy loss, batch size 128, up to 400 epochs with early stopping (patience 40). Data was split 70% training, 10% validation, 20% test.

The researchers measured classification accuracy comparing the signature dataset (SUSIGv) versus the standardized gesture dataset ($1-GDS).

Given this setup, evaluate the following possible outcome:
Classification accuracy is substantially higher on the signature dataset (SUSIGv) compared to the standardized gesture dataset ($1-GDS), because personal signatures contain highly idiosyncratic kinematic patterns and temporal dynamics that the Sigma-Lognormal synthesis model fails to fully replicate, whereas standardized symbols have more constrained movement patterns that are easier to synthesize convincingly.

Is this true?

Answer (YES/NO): NO